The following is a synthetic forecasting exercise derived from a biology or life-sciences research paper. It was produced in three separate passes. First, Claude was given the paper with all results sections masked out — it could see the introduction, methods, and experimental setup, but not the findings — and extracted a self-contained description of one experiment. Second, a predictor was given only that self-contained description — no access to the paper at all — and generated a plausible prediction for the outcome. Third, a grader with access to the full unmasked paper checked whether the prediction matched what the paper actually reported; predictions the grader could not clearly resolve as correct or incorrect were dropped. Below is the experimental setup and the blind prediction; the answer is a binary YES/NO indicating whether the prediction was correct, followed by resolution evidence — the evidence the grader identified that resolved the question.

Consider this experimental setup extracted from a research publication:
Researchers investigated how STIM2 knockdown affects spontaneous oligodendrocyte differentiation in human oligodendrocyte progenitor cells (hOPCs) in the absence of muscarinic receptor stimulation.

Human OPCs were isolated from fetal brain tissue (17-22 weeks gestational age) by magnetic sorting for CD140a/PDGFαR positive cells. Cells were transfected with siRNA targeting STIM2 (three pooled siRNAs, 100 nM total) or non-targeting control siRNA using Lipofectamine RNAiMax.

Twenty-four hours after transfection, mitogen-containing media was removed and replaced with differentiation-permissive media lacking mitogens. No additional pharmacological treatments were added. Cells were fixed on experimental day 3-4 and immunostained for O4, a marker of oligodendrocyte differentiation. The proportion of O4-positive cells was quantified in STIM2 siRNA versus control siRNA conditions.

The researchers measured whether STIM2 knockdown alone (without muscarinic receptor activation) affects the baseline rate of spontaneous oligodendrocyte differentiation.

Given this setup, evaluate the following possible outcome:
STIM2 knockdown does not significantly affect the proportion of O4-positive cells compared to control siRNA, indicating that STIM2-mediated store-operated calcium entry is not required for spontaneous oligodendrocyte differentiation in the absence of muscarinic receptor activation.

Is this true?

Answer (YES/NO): NO